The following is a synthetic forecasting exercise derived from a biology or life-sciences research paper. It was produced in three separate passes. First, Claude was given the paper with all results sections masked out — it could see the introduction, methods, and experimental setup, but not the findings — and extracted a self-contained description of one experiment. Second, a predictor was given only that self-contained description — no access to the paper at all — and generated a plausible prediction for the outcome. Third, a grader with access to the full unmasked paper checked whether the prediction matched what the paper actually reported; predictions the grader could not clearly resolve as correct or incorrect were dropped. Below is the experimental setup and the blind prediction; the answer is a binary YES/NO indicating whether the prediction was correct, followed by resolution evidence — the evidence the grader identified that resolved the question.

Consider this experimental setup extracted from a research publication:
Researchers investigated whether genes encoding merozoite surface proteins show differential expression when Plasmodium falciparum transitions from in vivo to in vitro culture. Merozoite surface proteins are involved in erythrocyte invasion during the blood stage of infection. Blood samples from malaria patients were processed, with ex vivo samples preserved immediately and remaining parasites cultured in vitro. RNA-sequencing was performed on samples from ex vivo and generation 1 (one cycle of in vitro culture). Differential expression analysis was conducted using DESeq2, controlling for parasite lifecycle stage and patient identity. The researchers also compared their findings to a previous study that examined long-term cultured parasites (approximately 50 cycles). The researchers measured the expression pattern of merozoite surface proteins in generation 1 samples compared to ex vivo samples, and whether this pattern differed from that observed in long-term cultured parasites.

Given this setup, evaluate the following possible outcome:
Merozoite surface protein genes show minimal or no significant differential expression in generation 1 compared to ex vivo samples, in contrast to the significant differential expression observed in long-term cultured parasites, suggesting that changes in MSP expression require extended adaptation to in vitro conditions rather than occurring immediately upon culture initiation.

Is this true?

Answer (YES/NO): NO